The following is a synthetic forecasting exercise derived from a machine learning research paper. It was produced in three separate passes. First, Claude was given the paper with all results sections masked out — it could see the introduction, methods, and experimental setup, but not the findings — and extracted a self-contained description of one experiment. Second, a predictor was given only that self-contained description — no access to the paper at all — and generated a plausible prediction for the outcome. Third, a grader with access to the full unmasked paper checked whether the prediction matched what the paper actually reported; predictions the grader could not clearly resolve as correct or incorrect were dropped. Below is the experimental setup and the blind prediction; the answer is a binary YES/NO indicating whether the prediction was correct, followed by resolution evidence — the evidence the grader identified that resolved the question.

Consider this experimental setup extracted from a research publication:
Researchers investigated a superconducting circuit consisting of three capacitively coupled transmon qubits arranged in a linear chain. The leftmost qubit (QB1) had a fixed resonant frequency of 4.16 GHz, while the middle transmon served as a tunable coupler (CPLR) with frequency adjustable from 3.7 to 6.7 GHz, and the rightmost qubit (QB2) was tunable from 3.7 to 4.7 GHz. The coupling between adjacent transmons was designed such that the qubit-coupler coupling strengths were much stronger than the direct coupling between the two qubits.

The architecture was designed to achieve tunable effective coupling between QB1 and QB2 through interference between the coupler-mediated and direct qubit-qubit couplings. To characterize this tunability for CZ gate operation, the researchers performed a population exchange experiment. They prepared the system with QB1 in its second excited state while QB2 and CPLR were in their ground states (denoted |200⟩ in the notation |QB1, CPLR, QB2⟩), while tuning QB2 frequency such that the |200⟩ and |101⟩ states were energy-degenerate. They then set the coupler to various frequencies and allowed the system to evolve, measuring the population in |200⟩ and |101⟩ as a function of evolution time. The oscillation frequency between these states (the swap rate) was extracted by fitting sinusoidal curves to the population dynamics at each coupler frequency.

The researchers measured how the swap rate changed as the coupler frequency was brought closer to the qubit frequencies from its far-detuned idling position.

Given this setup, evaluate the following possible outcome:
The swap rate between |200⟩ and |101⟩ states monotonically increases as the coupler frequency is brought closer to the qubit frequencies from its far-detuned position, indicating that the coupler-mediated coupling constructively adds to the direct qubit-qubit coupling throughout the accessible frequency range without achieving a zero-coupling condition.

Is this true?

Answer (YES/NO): NO